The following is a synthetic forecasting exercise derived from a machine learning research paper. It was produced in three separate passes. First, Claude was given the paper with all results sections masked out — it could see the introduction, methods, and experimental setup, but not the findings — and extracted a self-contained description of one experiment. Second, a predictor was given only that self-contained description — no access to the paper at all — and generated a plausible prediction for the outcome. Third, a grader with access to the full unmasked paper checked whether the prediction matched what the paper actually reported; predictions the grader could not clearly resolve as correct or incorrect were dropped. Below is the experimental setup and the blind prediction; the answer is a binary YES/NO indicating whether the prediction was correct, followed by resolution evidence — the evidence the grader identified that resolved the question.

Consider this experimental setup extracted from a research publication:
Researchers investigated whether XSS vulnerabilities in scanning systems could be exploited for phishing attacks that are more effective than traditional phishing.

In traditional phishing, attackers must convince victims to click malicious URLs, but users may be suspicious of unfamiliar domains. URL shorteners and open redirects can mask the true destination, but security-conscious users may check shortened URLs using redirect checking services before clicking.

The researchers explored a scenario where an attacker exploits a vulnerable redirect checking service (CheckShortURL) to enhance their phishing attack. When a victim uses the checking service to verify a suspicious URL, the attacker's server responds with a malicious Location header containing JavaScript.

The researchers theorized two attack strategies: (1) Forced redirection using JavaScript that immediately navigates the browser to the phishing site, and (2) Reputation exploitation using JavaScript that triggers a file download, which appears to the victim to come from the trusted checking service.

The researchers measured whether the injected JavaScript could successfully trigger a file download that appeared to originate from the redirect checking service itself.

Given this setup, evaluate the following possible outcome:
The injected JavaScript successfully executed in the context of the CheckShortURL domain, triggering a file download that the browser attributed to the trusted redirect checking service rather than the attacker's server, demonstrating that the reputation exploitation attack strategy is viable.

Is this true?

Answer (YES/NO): YES